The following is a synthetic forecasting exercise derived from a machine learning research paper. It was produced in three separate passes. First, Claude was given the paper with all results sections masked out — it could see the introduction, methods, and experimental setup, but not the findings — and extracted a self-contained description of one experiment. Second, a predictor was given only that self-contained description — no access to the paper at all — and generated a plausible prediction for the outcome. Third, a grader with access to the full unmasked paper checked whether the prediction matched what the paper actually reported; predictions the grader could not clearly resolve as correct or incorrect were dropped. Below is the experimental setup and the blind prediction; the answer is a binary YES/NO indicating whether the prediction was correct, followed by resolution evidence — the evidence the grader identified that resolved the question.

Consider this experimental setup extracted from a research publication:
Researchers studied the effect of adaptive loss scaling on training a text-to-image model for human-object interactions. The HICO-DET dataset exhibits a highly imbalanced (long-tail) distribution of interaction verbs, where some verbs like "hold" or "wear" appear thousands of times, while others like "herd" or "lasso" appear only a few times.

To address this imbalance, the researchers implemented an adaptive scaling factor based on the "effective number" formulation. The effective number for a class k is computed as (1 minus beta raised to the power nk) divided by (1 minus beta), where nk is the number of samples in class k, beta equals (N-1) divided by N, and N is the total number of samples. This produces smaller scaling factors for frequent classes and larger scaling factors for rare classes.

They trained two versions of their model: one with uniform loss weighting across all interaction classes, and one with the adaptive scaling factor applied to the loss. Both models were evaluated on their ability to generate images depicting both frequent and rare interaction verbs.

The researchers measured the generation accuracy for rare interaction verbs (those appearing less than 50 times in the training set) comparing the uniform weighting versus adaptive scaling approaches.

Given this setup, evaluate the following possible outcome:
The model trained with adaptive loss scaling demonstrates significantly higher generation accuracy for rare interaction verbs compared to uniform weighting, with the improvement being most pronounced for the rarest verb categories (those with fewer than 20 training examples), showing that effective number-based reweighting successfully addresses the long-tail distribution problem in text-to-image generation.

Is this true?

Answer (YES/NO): NO